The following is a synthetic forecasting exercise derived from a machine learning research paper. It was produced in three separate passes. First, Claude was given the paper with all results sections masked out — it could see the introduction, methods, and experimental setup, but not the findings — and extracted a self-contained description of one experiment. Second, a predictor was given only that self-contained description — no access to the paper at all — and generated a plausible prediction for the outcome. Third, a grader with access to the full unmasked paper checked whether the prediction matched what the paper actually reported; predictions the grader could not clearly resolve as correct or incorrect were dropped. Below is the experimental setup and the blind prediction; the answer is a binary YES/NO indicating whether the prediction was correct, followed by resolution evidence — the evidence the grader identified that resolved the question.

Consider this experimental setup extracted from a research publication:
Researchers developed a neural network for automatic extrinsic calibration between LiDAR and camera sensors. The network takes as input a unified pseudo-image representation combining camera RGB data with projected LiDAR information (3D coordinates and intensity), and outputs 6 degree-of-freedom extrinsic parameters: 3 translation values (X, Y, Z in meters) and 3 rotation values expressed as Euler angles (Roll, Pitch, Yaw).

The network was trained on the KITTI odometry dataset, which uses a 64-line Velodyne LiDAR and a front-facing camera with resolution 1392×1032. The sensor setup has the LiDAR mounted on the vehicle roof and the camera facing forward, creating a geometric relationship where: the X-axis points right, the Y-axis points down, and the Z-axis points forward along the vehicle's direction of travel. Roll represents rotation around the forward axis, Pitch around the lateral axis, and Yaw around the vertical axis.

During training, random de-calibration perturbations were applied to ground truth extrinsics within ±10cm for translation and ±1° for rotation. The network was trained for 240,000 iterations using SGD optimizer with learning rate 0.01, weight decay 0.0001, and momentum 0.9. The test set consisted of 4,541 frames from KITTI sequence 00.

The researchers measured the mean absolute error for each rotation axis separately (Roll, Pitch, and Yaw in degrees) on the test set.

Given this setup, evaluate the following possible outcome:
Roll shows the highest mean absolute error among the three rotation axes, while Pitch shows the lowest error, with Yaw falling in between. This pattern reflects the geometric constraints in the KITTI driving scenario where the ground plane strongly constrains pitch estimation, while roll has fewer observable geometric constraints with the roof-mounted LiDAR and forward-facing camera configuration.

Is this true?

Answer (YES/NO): NO